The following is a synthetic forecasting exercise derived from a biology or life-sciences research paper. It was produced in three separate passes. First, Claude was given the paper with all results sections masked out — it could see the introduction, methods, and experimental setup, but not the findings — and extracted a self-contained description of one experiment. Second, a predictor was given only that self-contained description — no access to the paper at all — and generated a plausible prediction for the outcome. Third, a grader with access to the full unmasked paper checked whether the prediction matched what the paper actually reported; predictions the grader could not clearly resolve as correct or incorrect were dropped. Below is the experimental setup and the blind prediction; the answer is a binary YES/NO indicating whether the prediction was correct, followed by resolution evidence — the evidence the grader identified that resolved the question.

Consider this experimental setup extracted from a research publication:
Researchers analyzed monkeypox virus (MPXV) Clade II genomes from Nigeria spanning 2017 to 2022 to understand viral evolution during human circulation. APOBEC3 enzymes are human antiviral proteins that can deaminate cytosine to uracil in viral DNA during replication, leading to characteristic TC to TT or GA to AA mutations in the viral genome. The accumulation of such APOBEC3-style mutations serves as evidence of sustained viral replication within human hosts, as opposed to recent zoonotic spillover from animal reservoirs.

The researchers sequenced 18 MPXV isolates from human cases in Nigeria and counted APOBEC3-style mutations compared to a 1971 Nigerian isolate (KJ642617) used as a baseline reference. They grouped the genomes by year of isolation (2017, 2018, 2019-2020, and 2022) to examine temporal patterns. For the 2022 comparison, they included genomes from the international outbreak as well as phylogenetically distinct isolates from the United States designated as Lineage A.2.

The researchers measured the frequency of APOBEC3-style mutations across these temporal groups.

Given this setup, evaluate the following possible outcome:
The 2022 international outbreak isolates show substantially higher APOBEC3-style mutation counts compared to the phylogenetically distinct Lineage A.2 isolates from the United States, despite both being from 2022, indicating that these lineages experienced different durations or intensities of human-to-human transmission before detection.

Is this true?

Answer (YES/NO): YES